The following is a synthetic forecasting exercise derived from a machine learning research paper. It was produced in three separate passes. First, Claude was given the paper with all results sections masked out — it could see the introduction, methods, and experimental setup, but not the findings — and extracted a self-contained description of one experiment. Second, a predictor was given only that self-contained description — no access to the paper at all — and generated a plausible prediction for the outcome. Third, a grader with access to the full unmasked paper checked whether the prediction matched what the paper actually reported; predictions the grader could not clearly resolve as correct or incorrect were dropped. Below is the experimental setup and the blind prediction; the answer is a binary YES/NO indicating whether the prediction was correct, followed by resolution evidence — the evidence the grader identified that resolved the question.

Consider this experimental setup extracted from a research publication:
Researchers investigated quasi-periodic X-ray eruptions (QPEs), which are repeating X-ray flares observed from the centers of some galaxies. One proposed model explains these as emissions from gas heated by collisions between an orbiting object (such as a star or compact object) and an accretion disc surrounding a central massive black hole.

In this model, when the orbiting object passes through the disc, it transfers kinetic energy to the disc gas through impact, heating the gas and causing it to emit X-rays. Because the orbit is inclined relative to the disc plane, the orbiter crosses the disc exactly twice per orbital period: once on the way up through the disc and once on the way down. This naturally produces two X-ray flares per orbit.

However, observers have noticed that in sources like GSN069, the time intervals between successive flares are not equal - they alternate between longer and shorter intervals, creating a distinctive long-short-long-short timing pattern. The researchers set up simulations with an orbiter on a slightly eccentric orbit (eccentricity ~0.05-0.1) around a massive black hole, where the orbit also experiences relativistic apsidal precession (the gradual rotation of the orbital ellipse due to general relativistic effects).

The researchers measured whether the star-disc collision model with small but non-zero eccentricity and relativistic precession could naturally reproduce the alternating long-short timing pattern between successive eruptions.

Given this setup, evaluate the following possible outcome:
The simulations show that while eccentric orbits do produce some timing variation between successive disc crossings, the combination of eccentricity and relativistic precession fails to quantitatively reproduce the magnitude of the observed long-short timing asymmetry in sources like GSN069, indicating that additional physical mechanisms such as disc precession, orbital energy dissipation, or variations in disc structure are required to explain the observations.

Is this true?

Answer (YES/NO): NO